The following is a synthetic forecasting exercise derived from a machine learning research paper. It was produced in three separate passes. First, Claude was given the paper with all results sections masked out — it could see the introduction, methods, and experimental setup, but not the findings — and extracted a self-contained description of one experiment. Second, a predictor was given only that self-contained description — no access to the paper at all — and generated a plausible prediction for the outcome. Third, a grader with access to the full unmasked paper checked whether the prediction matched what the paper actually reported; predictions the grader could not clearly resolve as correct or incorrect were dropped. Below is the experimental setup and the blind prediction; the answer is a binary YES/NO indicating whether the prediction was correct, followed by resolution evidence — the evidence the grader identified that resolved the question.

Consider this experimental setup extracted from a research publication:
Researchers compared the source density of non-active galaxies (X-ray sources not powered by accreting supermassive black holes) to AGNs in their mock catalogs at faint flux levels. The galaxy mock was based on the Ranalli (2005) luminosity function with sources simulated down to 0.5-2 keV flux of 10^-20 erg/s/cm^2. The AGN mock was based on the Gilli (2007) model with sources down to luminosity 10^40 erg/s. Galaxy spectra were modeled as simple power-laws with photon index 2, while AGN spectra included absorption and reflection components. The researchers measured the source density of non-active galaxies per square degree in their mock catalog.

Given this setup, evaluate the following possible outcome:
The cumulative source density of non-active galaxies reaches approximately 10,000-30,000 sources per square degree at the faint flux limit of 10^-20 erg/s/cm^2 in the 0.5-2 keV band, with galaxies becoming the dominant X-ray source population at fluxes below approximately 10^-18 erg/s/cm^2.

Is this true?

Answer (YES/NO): NO